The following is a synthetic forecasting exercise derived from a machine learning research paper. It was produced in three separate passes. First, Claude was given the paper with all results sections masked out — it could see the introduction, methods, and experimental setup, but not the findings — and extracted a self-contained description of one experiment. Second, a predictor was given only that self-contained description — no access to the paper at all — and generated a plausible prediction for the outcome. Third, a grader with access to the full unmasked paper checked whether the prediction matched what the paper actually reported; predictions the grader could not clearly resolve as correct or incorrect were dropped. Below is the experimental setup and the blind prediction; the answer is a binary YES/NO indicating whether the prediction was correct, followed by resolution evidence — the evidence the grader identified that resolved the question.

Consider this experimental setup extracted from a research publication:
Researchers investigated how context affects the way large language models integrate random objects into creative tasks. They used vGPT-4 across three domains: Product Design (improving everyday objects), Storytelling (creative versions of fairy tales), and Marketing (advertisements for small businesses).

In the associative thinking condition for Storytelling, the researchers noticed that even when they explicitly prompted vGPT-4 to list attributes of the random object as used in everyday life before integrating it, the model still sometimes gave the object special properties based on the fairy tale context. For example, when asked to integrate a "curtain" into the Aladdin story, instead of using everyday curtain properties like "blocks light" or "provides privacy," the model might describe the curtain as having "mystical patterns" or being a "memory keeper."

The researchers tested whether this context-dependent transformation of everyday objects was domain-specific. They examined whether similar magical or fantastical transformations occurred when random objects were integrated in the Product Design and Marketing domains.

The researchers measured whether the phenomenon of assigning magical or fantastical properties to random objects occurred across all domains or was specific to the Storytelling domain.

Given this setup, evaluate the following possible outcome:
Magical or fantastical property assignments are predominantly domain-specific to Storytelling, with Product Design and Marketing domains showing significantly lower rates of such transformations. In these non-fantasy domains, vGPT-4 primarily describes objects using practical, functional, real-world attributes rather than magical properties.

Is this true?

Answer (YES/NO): YES